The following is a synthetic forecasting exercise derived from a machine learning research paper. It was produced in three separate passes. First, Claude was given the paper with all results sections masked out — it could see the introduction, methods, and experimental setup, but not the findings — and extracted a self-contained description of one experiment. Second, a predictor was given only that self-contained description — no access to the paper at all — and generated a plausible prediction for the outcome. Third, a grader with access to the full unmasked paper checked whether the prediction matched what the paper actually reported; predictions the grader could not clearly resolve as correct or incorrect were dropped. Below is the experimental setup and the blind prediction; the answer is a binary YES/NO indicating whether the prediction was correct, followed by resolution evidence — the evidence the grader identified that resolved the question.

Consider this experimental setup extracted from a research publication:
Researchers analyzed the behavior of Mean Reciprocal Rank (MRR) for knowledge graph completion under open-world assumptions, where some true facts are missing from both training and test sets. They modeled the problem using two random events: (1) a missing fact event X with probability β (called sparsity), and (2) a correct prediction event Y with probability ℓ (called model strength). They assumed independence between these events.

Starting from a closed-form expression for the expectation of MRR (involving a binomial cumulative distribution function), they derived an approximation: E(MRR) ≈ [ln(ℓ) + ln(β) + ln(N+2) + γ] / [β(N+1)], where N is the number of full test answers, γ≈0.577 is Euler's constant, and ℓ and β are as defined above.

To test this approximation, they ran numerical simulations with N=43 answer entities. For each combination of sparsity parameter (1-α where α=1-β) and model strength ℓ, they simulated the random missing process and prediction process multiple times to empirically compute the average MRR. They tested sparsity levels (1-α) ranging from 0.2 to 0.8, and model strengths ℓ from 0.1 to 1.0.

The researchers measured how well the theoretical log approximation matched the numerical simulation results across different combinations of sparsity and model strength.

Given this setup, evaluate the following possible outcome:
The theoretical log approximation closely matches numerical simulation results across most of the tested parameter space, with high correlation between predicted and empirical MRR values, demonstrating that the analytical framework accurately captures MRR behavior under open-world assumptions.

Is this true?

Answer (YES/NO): YES